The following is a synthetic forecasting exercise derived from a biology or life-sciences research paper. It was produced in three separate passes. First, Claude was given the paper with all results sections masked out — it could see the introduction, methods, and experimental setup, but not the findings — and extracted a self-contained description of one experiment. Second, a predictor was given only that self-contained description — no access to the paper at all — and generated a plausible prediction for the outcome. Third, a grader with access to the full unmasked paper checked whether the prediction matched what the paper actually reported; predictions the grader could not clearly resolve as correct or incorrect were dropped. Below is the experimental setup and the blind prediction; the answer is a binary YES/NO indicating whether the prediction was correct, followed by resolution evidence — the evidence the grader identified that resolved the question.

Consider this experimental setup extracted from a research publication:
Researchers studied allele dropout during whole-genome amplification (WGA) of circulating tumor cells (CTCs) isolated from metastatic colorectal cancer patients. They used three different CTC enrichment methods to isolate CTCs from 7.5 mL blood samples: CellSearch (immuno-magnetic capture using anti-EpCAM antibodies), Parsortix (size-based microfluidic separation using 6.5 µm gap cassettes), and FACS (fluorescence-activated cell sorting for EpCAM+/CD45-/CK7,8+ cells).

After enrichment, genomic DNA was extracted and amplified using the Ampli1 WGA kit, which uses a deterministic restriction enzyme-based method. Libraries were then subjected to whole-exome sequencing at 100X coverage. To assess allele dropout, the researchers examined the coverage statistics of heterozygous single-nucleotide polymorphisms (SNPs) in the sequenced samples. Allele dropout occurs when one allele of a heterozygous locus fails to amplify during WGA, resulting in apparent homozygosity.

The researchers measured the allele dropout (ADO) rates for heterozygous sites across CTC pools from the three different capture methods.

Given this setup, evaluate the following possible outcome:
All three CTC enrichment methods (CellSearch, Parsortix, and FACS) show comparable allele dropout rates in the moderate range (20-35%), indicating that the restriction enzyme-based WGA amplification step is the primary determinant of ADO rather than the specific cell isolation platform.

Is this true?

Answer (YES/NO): NO